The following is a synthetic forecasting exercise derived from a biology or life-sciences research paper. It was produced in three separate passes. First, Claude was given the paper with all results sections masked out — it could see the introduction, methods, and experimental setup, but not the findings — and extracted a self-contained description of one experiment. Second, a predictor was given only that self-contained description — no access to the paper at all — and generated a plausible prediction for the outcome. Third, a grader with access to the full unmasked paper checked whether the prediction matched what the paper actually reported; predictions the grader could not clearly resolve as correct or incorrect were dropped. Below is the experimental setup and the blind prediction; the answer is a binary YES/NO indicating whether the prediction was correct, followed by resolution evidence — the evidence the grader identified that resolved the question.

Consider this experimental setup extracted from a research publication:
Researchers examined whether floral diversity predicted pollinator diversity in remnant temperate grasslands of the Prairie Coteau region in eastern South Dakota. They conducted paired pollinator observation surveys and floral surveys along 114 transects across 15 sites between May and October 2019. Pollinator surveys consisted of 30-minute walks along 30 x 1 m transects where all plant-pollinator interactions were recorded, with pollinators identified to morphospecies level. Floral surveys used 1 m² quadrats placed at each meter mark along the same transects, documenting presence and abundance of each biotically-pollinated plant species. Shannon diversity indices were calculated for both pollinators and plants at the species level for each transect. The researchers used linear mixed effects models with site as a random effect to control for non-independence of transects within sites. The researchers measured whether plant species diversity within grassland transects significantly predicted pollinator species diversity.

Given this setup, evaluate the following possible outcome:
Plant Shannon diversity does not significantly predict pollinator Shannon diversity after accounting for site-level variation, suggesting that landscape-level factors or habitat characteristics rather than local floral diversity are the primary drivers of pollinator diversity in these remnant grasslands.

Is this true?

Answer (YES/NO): YES